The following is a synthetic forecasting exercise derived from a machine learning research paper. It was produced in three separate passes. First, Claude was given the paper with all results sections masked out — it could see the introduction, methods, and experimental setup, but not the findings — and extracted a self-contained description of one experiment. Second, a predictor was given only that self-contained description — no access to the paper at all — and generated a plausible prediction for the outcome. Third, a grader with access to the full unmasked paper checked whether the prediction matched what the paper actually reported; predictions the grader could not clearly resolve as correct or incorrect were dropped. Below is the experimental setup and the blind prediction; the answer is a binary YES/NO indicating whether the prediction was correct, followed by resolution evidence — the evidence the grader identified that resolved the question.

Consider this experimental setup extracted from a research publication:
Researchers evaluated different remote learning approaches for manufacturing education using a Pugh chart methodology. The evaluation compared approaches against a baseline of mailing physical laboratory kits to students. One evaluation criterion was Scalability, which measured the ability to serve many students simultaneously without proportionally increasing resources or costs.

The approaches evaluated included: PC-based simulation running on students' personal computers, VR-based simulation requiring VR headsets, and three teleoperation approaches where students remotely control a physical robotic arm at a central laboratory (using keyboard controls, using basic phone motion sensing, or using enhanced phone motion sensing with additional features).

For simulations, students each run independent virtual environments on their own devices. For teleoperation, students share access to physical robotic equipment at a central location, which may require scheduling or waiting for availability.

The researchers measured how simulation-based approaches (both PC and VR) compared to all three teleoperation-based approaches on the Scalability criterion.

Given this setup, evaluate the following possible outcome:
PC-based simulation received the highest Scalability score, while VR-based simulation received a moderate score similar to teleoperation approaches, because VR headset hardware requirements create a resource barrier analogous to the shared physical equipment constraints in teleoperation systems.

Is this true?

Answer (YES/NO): NO